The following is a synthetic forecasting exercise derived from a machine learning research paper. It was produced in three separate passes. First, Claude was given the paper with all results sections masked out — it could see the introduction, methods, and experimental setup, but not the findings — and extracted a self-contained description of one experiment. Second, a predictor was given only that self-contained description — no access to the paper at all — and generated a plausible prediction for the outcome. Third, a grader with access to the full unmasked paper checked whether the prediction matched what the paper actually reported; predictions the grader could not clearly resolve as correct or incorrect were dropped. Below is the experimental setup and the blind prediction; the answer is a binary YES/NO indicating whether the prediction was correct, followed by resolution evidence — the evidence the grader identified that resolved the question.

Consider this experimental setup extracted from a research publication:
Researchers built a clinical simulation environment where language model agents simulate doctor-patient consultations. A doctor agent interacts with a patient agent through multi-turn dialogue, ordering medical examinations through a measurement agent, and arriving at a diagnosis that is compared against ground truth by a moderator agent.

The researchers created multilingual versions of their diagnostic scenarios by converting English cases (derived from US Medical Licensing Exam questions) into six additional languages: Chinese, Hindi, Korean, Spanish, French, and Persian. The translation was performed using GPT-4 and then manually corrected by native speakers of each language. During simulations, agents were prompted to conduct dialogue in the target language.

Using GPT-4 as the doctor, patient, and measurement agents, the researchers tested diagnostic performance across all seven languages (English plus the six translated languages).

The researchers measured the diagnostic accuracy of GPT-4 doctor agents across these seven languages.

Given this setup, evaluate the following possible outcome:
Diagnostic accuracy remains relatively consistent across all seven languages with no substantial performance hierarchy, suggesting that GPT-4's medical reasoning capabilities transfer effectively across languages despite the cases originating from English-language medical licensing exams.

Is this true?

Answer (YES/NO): NO